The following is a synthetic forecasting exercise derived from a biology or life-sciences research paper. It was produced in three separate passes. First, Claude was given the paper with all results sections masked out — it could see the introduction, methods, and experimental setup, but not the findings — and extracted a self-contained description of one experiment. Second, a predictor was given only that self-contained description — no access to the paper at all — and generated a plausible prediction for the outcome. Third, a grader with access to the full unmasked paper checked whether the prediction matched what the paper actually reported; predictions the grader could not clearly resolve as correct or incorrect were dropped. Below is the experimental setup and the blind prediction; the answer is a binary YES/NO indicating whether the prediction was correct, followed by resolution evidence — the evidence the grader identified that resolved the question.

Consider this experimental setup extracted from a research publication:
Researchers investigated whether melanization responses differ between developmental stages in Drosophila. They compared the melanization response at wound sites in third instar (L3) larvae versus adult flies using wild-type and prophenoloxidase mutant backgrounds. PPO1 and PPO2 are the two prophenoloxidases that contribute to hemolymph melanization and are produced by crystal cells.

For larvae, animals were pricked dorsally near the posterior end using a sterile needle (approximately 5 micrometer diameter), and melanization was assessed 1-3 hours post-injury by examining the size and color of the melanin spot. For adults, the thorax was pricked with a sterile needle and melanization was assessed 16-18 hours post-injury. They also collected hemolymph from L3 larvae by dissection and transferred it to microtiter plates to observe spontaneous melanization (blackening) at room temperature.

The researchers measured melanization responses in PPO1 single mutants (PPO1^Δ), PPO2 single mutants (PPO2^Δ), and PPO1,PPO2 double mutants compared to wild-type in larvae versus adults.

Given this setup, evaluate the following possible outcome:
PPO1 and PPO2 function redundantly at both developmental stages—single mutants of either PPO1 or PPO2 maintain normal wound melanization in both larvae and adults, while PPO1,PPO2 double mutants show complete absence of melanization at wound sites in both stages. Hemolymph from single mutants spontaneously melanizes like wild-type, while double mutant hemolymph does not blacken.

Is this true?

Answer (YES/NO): NO